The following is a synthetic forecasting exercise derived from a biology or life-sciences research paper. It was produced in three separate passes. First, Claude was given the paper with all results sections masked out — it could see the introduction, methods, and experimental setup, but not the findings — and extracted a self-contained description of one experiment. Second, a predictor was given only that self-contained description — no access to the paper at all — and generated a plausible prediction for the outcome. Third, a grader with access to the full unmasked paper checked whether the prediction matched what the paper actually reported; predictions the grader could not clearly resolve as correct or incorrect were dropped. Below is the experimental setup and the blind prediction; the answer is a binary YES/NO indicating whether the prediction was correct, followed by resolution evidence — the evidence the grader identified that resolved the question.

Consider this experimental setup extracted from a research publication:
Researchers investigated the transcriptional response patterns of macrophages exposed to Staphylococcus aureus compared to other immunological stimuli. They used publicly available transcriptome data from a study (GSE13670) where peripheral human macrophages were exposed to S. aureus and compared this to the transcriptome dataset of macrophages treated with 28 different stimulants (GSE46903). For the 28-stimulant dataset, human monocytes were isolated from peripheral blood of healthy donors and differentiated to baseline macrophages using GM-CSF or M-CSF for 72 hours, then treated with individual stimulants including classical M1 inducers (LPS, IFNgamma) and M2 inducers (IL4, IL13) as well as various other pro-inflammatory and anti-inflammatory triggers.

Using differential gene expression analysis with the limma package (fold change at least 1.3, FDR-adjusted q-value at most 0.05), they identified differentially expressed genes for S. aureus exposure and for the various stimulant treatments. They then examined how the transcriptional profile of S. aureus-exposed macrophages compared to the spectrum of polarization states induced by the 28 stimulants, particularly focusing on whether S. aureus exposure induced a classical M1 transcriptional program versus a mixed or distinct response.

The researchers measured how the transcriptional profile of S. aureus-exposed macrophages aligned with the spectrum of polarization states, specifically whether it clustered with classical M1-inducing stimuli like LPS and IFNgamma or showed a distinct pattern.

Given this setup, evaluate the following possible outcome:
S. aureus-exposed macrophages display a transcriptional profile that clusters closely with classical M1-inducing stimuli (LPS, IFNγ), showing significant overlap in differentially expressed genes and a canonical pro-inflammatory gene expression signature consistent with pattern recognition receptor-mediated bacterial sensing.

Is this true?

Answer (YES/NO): YES